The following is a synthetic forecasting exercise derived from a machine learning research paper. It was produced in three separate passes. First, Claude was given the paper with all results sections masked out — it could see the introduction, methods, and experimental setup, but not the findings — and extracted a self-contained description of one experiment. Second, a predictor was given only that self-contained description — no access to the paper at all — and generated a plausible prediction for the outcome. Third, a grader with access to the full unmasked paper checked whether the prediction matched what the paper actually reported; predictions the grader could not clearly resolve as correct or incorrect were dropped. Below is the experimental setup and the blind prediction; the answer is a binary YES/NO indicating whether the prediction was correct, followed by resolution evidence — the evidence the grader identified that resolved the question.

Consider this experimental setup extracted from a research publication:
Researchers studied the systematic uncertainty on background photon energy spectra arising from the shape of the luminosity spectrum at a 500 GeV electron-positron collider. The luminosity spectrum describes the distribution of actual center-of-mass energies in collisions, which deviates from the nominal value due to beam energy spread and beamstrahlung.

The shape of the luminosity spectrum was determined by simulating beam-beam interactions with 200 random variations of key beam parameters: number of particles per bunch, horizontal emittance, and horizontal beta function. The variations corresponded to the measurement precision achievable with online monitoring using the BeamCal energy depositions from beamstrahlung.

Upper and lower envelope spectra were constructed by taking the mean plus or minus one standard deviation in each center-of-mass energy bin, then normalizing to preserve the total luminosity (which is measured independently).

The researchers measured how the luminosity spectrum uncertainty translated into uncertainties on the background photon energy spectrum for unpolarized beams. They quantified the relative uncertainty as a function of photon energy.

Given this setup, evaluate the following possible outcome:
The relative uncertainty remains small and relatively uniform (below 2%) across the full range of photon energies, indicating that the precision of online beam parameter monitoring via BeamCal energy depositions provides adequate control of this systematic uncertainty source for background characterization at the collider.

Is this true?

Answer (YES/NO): NO